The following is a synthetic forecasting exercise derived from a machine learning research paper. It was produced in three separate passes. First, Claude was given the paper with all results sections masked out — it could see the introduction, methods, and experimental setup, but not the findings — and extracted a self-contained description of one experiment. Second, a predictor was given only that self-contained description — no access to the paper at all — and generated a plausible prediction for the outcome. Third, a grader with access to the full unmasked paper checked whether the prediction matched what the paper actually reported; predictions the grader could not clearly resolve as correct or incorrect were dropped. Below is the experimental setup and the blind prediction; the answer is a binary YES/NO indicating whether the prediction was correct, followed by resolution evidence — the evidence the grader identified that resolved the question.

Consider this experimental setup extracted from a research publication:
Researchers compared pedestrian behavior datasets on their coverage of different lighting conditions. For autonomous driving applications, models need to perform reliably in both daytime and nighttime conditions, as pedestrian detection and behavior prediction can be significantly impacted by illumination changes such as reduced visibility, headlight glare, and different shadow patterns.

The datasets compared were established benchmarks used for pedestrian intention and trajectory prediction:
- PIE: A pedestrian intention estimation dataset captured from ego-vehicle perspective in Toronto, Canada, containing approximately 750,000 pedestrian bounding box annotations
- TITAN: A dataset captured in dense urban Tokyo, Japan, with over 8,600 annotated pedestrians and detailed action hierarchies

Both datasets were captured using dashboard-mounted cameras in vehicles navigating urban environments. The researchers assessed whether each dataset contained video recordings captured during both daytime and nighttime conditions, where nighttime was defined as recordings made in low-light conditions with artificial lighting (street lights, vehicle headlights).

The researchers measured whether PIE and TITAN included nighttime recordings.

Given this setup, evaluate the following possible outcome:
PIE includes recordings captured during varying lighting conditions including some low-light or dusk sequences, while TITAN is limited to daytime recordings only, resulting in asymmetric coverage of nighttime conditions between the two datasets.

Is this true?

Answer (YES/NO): NO